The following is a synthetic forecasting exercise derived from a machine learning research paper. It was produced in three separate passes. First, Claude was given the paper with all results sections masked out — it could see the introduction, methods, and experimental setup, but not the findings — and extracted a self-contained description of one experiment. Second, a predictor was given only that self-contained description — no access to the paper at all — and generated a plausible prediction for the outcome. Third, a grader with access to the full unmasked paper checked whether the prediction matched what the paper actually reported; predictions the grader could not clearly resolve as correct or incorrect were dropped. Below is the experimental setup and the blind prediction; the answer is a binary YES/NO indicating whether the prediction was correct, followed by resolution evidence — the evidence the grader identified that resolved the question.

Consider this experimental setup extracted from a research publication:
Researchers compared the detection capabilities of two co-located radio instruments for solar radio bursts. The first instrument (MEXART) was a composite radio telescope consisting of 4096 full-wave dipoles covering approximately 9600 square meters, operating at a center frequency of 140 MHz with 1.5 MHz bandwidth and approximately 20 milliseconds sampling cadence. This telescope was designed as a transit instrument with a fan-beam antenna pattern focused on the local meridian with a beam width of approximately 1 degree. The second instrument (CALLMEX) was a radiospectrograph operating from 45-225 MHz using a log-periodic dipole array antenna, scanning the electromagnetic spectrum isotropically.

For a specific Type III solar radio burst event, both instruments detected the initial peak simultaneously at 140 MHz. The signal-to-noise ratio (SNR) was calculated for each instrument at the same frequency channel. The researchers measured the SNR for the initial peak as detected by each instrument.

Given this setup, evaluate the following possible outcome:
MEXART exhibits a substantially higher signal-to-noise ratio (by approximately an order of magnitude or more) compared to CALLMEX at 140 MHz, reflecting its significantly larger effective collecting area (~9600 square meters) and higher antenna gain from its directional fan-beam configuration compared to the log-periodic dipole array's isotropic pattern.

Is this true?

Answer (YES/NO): YES